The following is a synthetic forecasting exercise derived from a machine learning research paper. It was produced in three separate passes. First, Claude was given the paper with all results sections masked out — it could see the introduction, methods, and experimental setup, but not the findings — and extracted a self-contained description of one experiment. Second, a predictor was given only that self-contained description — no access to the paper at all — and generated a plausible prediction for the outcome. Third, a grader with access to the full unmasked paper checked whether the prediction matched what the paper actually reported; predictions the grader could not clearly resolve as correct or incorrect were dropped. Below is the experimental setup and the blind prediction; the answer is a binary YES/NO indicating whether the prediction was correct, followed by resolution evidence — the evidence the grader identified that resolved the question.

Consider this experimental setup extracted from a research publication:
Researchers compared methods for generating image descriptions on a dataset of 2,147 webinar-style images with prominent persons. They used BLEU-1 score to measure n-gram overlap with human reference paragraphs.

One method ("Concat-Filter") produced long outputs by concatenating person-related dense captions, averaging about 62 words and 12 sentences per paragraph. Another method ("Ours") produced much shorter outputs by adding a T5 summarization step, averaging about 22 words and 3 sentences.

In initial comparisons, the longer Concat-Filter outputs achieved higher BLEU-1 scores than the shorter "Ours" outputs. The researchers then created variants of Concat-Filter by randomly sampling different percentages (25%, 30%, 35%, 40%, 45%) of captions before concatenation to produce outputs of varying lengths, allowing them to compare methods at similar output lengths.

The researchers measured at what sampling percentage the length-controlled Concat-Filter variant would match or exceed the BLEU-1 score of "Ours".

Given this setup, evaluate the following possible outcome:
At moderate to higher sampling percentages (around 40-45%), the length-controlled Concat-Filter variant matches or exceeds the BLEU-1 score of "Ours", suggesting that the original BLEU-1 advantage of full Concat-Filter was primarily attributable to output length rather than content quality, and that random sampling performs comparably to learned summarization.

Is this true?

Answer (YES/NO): NO